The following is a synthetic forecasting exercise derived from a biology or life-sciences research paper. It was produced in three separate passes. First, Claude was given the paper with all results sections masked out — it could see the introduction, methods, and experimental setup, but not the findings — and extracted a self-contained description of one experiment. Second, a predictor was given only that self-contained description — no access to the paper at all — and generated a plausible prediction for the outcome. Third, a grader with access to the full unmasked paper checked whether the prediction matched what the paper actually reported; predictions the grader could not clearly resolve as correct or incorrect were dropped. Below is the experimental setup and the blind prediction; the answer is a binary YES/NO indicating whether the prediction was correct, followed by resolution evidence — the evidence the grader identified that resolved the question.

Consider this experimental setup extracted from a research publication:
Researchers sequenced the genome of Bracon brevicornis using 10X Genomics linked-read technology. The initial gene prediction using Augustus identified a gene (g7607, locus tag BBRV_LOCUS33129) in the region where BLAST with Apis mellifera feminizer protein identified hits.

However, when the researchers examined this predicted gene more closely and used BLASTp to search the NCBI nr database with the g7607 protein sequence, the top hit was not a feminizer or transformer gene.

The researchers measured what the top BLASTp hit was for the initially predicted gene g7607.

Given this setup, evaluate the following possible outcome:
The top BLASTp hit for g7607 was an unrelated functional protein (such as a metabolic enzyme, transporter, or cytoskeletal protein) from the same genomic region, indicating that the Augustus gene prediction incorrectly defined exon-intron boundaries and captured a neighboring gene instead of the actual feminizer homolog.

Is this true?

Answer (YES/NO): YES